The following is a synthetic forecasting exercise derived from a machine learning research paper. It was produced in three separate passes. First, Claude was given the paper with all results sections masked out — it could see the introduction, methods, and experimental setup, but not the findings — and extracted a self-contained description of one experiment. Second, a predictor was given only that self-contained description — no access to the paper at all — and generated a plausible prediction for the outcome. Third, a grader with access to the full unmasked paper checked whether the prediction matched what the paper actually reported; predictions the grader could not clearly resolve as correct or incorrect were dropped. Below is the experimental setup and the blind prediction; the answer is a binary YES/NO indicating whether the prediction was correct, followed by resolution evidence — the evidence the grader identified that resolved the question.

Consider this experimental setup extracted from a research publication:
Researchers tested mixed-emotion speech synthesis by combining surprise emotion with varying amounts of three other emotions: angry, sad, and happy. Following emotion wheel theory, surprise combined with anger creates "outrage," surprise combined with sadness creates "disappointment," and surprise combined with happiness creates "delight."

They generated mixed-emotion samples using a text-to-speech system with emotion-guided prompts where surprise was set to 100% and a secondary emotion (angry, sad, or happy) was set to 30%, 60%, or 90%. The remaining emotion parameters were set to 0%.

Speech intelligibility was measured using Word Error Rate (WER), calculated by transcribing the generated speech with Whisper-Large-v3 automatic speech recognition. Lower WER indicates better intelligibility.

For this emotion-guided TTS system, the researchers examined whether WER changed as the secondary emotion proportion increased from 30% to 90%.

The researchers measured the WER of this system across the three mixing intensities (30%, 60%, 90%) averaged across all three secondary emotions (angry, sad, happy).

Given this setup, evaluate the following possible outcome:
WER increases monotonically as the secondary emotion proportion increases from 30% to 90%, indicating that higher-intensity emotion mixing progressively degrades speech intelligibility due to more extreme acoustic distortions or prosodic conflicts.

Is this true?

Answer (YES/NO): NO